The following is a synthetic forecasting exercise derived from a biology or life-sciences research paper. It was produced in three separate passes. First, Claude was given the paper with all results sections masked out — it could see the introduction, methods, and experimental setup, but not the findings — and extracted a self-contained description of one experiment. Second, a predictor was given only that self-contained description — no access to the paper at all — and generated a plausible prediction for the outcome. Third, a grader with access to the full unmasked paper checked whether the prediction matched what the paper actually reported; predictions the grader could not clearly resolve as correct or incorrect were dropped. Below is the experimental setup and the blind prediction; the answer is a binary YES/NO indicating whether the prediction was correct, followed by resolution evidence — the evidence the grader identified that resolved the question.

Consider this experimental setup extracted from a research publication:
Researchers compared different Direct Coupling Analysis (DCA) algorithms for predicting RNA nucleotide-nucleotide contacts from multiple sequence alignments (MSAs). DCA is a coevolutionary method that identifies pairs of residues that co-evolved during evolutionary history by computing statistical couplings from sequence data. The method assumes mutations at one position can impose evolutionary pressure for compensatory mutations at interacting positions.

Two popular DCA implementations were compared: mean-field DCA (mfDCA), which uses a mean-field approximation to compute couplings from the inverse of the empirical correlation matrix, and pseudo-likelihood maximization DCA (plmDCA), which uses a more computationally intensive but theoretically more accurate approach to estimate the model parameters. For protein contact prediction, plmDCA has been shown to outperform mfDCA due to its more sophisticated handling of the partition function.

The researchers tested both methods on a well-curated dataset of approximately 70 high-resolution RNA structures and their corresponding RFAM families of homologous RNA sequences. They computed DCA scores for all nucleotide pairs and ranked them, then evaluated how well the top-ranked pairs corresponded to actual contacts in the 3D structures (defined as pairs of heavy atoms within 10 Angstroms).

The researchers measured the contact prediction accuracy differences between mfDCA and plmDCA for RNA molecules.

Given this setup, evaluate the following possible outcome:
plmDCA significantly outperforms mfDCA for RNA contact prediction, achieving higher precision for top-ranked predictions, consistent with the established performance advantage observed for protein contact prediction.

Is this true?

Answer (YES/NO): NO